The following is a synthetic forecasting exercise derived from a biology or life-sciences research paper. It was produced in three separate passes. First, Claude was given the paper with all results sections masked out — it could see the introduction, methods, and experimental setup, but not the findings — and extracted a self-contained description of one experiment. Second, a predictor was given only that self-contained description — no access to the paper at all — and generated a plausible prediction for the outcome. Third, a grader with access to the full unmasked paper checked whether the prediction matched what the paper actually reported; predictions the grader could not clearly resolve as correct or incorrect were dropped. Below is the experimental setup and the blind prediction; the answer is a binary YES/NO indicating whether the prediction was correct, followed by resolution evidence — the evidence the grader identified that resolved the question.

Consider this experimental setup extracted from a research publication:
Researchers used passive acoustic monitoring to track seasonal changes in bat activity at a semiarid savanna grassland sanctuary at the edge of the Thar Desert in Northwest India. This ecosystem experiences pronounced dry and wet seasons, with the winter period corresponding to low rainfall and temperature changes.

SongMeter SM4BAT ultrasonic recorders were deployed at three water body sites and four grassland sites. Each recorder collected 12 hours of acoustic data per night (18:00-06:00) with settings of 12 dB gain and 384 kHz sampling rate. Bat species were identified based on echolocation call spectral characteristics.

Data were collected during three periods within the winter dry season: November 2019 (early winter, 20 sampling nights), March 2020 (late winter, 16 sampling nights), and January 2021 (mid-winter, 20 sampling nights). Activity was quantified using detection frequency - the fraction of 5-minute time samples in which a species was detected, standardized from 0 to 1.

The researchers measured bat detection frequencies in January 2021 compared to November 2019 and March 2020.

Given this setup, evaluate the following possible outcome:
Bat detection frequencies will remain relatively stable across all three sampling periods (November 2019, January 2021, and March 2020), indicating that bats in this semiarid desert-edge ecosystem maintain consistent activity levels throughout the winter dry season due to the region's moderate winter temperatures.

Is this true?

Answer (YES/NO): NO